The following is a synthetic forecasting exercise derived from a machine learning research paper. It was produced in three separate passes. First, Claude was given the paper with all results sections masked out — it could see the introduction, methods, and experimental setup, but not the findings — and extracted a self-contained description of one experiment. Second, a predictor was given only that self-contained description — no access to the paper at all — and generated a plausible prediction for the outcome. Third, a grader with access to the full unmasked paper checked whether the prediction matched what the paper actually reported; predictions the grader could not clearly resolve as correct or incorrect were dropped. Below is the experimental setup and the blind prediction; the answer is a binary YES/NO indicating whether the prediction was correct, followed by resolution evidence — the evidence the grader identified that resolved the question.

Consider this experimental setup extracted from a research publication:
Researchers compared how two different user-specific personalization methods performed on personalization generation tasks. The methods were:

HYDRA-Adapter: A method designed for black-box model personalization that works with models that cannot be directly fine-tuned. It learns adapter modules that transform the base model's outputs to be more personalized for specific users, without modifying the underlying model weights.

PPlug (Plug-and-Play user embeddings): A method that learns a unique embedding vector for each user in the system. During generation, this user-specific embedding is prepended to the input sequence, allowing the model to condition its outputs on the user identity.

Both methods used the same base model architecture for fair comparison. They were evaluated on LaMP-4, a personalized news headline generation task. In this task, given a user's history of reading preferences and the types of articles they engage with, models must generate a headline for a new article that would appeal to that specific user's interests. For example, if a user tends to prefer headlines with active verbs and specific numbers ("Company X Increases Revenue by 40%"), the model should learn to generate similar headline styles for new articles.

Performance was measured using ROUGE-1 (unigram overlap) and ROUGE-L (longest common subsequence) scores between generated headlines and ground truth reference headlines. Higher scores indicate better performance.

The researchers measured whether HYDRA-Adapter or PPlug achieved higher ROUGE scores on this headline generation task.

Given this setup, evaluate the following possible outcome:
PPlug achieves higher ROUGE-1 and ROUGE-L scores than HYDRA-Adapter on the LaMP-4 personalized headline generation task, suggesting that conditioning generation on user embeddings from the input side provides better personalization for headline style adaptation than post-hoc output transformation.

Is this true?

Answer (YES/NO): YES